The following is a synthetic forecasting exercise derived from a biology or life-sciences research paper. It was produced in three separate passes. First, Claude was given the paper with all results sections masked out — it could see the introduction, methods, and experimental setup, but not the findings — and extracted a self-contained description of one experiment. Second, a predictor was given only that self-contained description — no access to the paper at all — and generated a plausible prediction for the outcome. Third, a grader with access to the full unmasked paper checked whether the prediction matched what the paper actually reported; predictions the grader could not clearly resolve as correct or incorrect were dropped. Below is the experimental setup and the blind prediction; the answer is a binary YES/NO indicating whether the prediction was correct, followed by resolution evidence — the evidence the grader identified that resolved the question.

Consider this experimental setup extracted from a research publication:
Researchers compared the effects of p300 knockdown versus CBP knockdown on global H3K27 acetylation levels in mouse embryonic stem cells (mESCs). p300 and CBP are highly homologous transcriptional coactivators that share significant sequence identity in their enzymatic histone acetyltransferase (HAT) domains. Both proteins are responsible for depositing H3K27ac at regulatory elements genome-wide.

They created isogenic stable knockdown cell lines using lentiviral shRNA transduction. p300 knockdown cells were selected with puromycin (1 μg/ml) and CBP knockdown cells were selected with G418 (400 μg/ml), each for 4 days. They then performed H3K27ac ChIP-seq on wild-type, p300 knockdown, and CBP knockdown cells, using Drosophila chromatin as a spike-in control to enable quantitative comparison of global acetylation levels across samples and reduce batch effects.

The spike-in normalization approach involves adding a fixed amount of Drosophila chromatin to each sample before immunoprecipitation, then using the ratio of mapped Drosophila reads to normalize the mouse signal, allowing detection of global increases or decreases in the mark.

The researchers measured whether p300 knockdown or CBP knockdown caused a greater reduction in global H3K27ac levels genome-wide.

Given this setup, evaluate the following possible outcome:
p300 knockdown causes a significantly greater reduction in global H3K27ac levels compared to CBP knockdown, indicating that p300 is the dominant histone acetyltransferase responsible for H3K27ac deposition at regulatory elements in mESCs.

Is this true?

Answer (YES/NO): YES